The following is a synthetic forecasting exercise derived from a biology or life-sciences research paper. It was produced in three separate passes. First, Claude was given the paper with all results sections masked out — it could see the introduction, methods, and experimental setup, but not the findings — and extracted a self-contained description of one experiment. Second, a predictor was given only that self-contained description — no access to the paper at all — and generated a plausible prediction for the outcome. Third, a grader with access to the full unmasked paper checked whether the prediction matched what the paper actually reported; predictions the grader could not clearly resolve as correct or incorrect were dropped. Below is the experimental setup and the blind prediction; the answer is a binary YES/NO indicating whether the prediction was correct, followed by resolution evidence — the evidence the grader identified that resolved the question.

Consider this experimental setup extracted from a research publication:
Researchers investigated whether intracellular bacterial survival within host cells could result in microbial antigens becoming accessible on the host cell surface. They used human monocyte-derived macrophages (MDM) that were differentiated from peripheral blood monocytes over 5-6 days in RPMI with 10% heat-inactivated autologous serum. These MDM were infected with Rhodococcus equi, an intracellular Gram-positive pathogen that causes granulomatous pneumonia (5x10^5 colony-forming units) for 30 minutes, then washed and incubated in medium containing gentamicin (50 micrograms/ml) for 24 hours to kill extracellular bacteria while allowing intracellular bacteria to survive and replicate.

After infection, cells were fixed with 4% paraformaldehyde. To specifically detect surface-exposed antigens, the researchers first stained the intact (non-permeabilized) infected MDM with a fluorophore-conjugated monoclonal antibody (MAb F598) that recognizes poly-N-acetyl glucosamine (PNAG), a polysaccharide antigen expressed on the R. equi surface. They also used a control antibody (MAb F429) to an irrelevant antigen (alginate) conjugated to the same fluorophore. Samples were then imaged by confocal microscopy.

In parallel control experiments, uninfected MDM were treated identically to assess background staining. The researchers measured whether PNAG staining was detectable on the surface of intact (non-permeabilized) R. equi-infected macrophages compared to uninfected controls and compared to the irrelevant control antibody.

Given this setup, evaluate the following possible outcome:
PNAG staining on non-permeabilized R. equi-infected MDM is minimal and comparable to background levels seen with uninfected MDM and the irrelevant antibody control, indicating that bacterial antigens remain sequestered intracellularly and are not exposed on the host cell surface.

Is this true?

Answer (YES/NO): NO